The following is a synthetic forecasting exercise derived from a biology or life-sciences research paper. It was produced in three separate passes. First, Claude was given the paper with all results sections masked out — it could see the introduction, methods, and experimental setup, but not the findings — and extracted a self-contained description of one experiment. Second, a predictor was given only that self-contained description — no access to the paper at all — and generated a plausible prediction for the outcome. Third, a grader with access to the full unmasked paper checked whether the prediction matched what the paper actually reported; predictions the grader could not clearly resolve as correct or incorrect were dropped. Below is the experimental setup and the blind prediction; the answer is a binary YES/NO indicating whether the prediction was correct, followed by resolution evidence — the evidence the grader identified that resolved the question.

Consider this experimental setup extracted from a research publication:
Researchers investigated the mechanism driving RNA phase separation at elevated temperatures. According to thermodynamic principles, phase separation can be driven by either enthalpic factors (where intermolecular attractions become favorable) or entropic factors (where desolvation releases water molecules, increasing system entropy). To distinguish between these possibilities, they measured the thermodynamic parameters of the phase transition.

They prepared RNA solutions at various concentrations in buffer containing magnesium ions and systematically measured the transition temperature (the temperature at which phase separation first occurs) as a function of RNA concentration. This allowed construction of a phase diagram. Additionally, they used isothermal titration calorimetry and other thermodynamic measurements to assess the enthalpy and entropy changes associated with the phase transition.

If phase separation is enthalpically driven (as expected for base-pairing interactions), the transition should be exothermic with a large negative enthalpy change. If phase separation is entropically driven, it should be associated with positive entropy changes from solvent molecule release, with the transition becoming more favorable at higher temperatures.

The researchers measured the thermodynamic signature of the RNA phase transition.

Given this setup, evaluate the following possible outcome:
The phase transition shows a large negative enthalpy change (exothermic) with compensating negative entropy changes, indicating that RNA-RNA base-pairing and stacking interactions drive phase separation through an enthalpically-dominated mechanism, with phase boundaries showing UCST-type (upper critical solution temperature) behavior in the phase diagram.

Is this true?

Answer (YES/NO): NO